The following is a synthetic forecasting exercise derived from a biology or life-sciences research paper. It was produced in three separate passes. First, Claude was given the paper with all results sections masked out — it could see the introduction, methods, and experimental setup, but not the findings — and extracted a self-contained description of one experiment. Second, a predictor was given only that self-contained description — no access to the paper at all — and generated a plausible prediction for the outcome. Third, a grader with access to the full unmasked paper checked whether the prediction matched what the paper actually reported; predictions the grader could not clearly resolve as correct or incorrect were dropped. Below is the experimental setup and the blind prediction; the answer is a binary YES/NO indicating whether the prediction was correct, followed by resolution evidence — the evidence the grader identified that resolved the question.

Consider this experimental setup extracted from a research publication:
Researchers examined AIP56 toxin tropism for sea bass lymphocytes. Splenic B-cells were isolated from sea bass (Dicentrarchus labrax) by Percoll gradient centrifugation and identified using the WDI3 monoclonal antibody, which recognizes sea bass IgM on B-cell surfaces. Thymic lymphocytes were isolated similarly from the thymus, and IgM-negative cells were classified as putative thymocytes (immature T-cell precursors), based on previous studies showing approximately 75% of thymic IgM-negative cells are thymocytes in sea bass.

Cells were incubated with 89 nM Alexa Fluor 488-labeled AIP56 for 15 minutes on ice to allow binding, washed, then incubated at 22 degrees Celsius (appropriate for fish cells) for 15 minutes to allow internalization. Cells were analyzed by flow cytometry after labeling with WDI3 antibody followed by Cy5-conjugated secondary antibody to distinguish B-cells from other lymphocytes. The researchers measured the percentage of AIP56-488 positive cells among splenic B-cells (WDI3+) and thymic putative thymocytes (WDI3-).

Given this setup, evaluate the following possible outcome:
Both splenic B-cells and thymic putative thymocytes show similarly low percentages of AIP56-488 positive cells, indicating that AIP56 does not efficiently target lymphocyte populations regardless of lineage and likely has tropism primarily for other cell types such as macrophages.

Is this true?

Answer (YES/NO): YES